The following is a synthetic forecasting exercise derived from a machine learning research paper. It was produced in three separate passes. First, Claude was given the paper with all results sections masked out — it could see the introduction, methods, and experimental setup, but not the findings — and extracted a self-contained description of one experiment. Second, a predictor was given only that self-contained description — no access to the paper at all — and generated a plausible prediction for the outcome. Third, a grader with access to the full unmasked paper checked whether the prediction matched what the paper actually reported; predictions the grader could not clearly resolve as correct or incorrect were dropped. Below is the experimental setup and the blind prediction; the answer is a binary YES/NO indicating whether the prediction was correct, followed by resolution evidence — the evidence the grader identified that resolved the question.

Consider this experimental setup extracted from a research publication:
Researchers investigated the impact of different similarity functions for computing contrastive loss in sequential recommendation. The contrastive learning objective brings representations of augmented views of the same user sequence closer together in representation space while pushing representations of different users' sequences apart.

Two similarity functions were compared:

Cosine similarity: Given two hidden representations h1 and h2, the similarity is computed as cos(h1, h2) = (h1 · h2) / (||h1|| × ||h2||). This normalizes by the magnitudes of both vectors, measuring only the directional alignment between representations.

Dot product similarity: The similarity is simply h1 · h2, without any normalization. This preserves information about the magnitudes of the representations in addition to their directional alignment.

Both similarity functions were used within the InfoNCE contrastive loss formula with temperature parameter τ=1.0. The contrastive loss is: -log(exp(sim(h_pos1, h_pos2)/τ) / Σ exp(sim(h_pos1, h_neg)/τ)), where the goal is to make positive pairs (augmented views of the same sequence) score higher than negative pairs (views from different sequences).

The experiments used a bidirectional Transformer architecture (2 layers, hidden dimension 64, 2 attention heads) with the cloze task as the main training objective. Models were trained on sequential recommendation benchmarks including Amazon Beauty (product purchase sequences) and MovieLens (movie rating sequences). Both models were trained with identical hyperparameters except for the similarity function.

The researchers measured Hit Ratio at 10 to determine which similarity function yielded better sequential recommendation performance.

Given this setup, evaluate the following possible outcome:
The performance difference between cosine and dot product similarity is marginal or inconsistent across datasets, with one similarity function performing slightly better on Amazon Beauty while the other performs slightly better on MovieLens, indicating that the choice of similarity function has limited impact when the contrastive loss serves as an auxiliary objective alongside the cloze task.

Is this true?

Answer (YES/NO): NO